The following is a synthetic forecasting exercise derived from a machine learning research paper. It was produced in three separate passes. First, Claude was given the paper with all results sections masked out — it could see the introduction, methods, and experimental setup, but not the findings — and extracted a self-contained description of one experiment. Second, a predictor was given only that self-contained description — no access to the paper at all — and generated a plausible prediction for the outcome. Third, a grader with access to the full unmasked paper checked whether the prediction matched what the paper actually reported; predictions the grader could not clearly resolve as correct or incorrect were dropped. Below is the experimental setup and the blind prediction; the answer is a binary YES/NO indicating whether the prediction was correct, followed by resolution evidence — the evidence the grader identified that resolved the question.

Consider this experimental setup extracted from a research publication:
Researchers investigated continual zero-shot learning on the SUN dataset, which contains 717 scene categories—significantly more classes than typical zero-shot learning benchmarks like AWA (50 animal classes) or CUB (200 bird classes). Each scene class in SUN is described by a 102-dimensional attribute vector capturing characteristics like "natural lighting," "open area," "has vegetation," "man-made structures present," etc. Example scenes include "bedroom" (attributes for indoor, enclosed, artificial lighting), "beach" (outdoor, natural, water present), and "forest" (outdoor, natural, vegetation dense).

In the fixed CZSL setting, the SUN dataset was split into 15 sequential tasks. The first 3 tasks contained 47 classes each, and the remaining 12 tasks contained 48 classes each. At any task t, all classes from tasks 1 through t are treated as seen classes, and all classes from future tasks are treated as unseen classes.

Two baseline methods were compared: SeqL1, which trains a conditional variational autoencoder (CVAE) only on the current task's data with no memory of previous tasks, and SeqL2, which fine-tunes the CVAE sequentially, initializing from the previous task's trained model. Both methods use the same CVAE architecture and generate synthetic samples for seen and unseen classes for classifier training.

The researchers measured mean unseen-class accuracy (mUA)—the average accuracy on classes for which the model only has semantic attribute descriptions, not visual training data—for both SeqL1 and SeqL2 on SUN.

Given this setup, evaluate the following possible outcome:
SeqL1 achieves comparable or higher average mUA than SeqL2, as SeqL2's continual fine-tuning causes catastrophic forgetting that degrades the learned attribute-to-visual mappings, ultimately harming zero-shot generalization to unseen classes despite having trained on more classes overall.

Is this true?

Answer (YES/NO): NO